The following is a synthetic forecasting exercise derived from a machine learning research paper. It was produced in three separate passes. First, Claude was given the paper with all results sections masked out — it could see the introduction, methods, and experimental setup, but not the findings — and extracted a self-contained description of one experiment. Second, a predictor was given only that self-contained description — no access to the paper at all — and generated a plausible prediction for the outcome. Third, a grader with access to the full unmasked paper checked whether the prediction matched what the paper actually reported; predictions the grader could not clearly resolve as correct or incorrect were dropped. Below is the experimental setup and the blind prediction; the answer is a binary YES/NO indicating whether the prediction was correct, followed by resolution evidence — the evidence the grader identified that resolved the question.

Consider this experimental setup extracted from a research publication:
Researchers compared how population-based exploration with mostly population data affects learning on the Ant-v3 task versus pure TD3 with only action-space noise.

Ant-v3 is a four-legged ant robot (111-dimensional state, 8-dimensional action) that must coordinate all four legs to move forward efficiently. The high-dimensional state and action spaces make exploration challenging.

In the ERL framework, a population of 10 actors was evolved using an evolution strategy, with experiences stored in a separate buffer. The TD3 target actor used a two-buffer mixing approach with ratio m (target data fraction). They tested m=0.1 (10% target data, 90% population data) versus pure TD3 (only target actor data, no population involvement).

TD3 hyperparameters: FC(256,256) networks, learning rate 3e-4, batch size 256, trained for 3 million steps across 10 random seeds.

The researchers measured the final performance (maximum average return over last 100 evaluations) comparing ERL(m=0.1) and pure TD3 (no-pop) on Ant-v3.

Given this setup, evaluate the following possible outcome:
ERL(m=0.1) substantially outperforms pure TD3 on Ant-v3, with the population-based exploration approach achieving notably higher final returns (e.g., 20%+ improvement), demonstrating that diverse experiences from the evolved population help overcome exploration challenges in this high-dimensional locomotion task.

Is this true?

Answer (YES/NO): NO